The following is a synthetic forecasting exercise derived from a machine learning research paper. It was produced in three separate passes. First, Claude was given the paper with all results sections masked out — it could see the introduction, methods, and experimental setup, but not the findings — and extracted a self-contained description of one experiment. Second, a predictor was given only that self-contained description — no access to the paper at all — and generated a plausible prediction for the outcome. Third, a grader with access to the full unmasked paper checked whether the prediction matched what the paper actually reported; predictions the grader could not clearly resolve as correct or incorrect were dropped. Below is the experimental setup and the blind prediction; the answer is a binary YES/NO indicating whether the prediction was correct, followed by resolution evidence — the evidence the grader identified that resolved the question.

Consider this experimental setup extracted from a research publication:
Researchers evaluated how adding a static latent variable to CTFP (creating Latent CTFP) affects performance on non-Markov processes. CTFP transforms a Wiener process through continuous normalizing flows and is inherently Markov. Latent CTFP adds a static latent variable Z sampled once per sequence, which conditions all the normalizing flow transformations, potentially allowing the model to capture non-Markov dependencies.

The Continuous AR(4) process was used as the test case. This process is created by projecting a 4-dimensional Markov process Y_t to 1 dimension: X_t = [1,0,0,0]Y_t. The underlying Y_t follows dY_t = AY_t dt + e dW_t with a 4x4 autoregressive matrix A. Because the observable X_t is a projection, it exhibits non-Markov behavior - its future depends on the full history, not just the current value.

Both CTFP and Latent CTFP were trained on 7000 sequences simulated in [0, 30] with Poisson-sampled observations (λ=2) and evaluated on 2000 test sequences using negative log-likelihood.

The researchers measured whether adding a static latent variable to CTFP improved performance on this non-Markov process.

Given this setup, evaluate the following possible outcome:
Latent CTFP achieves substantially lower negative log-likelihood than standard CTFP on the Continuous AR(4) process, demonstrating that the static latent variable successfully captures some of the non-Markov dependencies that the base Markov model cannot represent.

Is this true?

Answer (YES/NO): NO